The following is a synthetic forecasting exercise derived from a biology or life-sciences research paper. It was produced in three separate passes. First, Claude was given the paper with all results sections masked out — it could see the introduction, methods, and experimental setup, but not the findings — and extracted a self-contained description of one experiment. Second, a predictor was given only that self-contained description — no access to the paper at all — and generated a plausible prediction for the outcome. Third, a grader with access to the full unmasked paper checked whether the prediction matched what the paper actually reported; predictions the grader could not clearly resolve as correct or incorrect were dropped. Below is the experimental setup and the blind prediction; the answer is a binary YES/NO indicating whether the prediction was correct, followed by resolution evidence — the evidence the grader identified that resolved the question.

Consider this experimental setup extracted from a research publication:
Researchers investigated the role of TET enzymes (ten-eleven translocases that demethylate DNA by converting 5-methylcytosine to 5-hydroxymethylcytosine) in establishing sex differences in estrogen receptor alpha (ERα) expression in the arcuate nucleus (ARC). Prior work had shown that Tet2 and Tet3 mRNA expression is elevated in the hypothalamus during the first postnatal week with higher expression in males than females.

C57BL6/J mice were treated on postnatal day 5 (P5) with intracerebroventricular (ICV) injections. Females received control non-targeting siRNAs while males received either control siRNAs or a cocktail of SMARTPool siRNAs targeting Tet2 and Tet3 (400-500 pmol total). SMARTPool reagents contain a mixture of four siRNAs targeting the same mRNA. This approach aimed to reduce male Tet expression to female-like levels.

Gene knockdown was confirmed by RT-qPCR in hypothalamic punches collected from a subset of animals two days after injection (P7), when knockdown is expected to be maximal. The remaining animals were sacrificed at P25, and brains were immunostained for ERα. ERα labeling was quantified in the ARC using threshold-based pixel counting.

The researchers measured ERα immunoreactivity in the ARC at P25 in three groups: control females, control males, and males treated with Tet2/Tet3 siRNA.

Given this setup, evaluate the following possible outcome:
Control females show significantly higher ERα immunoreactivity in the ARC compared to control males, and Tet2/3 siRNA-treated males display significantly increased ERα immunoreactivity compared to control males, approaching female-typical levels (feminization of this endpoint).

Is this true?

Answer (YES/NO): YES